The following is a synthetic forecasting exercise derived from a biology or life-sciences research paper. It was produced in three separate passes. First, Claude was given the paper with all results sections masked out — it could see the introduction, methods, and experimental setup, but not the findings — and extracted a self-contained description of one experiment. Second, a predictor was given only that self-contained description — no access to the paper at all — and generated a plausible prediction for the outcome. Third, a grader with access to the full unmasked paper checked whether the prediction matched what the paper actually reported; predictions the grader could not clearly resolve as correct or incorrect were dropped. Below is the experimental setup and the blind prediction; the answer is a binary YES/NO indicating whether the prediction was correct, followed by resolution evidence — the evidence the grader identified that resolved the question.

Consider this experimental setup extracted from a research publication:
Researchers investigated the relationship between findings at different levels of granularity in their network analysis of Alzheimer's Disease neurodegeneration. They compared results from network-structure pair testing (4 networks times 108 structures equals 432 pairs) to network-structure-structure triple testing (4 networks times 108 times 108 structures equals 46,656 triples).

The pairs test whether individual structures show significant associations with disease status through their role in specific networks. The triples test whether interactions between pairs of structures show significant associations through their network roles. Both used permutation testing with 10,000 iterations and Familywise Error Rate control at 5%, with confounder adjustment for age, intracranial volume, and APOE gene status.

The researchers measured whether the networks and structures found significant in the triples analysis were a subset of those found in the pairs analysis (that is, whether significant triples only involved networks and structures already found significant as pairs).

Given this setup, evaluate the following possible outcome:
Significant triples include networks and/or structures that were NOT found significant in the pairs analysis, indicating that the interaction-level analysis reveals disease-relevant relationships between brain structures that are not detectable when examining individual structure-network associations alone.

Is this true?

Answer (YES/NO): YES